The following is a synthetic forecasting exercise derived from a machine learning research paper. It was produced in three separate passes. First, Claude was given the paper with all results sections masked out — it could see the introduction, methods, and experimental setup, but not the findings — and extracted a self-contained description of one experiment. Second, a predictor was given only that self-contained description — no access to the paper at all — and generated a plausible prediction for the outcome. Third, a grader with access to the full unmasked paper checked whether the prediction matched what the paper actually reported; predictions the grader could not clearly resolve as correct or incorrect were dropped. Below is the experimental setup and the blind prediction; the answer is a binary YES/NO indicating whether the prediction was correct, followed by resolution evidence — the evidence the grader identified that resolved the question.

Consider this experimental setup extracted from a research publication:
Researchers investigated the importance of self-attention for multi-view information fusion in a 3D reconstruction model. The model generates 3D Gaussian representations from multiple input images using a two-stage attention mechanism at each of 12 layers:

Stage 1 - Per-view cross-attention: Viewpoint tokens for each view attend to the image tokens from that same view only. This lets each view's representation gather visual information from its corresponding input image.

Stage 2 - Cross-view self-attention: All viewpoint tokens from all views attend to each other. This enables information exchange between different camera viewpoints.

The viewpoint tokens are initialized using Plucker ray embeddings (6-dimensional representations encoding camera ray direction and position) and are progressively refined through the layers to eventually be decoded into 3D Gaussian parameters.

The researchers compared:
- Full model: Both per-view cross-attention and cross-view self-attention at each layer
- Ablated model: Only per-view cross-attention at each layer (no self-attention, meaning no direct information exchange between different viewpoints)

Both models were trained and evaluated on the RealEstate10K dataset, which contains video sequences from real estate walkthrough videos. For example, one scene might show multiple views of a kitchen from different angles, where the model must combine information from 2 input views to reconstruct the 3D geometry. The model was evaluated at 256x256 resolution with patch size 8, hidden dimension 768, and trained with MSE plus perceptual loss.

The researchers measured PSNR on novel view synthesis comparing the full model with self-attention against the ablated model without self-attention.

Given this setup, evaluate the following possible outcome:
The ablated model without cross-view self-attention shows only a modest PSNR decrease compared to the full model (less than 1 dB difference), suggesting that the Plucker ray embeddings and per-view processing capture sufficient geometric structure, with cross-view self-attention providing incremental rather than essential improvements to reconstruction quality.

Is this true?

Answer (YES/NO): NO